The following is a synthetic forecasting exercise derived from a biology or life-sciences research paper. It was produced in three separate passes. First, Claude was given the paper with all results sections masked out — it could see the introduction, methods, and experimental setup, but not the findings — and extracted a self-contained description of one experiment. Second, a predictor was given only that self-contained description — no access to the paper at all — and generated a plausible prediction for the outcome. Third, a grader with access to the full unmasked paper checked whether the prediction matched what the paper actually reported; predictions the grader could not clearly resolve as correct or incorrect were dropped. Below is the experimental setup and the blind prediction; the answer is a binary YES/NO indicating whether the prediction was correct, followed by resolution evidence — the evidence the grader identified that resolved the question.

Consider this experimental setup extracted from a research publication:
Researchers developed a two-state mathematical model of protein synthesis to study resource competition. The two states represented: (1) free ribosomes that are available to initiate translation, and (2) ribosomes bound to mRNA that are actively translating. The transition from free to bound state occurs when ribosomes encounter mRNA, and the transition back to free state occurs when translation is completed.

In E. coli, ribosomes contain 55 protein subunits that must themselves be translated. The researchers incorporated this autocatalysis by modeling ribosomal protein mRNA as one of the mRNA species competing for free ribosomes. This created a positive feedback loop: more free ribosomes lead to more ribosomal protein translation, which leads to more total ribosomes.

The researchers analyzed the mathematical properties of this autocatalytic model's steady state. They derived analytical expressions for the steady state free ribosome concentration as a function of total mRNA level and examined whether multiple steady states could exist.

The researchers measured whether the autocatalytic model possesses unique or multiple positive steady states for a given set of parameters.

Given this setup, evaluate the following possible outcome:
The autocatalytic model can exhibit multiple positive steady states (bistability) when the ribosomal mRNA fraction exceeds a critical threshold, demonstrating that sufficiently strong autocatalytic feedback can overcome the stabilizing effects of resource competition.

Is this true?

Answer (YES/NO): NO